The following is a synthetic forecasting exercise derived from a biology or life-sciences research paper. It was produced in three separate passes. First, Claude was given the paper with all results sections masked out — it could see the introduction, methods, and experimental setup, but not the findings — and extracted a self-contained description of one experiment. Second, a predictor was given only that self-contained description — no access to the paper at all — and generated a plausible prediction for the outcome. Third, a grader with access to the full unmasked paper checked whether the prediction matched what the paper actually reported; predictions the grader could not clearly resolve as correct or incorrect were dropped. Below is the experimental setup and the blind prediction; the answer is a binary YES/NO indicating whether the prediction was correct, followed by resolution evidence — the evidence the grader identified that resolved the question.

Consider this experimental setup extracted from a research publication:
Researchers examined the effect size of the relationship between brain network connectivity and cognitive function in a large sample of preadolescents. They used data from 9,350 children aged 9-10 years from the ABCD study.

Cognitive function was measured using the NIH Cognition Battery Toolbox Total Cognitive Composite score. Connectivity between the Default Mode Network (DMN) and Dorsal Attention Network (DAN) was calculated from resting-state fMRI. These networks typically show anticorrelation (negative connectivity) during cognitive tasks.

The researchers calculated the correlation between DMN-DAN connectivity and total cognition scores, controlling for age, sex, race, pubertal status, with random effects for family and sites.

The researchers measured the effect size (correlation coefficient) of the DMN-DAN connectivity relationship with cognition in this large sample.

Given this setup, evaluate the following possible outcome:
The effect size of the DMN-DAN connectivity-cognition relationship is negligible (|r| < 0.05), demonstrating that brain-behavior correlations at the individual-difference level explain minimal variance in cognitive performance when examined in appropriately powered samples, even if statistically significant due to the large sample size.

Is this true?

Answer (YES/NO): YES